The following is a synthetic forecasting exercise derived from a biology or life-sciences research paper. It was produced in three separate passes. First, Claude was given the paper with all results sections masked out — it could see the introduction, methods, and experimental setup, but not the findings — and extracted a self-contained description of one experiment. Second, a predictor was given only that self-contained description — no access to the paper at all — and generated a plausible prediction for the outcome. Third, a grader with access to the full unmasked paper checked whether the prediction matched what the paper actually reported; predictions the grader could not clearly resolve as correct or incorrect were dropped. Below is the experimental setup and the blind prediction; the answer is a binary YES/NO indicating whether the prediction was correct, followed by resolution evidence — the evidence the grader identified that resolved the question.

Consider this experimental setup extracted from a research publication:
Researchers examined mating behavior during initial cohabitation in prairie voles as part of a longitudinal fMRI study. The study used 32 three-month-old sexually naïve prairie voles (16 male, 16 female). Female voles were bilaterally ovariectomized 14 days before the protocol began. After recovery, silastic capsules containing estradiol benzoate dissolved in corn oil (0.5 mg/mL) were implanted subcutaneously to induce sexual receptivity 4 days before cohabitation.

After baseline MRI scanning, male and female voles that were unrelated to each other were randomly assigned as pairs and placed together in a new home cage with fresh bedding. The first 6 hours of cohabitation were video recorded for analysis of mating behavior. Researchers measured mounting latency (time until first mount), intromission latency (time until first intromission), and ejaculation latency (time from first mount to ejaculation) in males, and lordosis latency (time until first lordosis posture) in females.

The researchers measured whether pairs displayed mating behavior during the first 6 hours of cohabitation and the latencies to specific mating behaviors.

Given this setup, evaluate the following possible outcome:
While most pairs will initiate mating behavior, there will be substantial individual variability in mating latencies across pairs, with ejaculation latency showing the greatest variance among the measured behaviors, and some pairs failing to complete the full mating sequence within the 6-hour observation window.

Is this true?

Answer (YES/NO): NO